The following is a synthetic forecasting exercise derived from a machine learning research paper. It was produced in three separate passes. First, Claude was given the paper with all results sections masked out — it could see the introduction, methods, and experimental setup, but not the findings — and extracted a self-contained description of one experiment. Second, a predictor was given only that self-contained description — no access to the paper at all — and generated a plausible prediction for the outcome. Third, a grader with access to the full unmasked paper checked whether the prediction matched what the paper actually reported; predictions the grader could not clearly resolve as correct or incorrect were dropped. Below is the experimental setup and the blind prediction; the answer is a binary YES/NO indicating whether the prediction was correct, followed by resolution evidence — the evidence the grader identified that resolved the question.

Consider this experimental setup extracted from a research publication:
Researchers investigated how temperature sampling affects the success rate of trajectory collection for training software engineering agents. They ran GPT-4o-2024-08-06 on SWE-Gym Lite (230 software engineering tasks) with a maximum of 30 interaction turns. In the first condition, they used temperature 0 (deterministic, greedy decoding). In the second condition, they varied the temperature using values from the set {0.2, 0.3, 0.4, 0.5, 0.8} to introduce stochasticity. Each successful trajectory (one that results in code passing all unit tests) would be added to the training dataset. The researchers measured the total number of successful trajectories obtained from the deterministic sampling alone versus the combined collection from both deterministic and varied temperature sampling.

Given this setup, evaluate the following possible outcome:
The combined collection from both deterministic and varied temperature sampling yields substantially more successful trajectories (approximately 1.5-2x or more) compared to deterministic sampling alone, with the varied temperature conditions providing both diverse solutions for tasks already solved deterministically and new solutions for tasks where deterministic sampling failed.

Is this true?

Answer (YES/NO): YES